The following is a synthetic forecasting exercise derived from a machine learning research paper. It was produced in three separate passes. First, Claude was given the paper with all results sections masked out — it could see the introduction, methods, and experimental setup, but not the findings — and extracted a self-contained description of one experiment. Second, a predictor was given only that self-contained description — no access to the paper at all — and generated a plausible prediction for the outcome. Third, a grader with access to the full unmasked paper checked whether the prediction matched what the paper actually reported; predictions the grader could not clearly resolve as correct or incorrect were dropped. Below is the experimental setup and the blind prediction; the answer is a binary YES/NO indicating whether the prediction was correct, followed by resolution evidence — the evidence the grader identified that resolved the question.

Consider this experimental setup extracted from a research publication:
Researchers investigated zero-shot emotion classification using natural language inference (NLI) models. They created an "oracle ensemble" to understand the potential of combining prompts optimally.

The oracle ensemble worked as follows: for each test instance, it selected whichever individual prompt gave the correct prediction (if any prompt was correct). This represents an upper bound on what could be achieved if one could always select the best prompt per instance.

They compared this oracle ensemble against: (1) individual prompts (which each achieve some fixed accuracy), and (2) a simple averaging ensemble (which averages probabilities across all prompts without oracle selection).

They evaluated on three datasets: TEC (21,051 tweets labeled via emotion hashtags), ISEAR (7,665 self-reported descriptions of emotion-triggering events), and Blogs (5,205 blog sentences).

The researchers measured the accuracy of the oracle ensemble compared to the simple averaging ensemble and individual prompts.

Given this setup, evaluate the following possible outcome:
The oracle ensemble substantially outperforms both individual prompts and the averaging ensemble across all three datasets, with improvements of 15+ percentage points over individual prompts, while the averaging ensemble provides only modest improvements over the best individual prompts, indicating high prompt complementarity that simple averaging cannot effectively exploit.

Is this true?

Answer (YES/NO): NO